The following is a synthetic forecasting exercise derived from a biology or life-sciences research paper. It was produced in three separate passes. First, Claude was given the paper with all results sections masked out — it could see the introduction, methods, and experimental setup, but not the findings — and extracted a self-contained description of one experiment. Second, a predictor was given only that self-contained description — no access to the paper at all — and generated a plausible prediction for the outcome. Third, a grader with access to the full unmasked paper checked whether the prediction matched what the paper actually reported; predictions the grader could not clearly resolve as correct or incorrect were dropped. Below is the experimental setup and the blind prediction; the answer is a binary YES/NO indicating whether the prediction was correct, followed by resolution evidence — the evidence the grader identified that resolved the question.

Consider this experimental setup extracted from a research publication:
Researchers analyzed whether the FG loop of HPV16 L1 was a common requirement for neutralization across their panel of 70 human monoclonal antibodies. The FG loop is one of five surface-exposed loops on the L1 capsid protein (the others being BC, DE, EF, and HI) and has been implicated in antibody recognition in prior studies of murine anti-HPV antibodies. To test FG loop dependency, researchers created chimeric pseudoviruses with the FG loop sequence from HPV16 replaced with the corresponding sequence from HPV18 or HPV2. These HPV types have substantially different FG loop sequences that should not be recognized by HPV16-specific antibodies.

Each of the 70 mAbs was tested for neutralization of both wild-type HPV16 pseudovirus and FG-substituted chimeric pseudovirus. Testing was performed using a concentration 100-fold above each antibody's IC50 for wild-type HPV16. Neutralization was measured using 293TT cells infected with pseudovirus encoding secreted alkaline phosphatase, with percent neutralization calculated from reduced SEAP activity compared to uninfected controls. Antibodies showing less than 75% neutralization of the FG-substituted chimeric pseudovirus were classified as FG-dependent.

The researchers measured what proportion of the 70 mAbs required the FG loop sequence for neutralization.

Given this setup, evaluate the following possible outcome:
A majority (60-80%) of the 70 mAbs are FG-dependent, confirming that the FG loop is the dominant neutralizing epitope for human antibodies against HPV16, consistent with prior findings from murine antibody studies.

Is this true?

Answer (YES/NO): YES